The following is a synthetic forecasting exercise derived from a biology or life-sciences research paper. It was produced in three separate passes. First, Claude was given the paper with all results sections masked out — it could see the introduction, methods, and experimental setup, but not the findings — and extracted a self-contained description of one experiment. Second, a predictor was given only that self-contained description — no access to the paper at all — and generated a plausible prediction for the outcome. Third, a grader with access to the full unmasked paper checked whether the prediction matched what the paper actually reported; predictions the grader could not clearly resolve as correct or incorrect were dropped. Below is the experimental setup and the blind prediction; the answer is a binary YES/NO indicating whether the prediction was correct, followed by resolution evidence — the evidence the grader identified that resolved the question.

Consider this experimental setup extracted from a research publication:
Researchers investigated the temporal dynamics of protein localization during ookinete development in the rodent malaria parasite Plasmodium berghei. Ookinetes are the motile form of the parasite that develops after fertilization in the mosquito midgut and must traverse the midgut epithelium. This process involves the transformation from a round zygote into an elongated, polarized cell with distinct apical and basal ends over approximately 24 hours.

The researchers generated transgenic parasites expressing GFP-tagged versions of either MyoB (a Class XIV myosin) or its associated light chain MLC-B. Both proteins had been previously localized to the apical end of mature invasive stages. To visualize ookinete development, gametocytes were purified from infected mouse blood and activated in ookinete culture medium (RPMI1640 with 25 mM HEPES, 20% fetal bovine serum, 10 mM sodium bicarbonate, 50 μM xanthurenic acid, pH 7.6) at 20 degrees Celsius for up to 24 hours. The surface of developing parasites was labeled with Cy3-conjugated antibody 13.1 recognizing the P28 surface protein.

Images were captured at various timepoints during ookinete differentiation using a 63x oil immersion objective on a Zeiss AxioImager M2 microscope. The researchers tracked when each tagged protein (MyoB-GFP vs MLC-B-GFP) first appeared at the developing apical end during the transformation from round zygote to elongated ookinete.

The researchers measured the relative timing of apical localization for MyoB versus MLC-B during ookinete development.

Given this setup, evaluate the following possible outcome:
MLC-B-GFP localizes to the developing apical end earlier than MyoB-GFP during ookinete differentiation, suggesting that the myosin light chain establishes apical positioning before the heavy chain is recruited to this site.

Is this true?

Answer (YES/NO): YES